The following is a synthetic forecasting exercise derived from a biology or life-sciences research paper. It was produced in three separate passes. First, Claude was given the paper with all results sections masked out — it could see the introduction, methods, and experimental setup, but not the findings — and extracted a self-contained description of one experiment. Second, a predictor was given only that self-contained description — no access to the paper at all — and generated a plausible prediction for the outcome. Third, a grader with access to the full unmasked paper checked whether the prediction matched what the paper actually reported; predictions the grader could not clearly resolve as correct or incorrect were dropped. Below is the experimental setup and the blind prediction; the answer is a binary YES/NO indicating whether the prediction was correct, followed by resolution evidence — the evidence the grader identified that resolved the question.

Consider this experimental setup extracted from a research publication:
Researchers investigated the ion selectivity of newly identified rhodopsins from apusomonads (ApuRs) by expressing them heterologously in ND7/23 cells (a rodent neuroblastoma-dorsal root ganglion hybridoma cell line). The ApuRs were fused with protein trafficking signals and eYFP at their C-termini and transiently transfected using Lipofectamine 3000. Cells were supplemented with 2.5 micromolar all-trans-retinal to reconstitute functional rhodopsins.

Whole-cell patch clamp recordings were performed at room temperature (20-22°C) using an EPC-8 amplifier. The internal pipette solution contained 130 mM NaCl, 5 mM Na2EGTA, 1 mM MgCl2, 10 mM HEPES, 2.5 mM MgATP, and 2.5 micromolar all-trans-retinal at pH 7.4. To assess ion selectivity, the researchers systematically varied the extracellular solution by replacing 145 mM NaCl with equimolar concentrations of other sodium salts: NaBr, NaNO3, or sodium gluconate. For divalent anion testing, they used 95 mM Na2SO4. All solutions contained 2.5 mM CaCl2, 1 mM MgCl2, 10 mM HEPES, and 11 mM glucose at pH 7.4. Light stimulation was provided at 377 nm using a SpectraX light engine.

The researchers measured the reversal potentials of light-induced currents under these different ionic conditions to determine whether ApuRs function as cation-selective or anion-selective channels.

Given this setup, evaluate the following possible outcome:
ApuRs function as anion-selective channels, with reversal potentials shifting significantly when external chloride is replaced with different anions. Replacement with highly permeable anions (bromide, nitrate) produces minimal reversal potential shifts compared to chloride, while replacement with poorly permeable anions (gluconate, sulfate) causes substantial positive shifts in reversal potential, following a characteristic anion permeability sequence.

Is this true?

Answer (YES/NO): NO